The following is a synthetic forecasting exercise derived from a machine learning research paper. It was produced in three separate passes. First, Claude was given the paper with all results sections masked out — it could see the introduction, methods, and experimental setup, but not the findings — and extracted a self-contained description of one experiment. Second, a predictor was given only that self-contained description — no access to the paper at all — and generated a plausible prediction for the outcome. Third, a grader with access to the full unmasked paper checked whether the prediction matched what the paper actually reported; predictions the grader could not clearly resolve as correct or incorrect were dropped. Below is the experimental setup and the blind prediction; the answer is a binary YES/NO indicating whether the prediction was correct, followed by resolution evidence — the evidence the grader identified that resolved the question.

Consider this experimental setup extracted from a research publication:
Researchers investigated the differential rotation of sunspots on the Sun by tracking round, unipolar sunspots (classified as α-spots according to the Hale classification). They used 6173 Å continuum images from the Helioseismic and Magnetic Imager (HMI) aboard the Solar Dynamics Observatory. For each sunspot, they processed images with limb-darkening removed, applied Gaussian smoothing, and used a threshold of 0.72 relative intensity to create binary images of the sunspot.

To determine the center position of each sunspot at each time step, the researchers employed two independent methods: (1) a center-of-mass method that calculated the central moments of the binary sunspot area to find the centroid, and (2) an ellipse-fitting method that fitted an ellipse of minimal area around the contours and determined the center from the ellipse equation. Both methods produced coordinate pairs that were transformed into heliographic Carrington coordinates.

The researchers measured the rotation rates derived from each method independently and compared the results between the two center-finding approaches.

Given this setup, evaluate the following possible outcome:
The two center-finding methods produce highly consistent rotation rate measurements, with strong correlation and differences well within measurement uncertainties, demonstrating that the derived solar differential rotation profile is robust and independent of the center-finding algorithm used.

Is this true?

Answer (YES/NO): YES